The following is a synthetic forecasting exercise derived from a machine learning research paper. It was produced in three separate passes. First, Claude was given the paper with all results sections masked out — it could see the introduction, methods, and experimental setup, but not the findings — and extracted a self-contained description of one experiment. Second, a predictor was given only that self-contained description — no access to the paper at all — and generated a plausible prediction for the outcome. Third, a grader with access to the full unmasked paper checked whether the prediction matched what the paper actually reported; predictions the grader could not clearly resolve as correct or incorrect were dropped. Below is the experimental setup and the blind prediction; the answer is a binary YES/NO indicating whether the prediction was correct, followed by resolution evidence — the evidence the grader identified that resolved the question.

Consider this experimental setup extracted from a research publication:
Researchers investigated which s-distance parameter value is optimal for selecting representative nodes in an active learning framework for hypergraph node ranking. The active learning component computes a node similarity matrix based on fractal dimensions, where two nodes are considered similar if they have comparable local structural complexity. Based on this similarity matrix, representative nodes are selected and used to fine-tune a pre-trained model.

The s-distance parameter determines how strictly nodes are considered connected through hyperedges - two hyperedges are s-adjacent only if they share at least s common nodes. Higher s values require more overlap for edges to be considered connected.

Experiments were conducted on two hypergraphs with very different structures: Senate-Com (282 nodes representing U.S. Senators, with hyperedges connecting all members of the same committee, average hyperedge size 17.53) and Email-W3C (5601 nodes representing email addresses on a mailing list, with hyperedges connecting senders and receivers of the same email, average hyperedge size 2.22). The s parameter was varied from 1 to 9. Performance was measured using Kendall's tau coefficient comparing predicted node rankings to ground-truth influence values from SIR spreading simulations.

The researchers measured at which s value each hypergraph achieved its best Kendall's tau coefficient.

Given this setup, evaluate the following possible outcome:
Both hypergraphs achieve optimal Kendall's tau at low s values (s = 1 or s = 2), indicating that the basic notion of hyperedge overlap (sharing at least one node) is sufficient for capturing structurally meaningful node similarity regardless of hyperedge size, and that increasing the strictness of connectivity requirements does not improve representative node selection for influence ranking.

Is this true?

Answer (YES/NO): NO